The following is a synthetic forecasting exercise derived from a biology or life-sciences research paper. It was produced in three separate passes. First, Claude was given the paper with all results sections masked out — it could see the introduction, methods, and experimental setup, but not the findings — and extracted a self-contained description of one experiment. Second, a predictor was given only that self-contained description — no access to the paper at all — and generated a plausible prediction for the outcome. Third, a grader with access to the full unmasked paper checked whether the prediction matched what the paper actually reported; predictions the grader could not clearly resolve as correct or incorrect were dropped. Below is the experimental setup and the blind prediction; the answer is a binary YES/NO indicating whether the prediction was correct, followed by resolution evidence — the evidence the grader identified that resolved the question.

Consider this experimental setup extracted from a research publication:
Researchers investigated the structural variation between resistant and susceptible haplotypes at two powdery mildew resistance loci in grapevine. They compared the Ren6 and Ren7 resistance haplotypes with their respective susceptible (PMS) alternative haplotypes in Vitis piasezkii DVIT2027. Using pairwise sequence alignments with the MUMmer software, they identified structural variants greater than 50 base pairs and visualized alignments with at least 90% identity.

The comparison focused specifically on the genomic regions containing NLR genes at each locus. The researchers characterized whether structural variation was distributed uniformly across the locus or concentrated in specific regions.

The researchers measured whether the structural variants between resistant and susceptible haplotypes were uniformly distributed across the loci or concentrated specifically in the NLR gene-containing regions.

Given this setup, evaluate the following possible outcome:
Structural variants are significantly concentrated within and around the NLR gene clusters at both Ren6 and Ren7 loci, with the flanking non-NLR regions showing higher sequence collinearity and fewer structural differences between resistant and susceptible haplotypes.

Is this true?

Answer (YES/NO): YES